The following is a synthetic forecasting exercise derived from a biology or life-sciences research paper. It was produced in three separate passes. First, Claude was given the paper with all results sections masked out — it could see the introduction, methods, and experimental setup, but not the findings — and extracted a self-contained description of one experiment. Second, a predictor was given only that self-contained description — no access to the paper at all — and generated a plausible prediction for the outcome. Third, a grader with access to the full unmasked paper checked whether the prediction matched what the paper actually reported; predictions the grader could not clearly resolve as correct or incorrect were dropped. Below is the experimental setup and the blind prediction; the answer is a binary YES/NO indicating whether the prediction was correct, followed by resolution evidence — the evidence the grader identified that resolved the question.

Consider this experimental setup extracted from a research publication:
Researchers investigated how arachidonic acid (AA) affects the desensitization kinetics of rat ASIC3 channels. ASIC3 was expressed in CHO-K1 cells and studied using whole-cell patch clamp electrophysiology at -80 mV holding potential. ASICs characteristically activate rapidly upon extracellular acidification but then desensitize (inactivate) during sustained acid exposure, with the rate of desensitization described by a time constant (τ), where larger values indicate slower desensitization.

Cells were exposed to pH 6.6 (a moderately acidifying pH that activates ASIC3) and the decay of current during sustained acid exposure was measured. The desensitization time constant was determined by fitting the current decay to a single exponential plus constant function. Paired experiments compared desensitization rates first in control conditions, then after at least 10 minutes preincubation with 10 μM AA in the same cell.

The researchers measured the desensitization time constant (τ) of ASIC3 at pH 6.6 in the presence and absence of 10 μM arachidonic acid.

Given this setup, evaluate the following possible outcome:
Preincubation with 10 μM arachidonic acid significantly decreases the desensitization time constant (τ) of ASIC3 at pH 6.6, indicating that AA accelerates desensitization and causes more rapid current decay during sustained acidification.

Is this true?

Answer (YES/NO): NO